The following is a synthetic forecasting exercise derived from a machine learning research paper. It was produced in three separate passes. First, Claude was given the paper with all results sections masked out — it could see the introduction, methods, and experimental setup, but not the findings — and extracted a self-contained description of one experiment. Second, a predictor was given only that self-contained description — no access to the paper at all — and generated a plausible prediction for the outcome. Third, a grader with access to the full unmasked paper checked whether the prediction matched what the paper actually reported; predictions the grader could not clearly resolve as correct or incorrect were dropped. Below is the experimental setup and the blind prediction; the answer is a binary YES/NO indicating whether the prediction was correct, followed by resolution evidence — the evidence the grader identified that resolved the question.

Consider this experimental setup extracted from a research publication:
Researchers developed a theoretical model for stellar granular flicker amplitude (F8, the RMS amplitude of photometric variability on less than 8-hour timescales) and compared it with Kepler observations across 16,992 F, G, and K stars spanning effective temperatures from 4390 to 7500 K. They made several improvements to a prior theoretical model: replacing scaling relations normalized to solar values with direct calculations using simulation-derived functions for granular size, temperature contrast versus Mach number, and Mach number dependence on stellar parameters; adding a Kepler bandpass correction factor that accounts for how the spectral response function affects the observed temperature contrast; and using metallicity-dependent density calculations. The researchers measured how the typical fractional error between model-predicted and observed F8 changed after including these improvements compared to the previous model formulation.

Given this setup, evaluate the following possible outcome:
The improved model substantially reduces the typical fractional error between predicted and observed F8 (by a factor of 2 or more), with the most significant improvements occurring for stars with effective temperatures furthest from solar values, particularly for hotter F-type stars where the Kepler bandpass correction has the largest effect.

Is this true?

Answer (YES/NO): NO